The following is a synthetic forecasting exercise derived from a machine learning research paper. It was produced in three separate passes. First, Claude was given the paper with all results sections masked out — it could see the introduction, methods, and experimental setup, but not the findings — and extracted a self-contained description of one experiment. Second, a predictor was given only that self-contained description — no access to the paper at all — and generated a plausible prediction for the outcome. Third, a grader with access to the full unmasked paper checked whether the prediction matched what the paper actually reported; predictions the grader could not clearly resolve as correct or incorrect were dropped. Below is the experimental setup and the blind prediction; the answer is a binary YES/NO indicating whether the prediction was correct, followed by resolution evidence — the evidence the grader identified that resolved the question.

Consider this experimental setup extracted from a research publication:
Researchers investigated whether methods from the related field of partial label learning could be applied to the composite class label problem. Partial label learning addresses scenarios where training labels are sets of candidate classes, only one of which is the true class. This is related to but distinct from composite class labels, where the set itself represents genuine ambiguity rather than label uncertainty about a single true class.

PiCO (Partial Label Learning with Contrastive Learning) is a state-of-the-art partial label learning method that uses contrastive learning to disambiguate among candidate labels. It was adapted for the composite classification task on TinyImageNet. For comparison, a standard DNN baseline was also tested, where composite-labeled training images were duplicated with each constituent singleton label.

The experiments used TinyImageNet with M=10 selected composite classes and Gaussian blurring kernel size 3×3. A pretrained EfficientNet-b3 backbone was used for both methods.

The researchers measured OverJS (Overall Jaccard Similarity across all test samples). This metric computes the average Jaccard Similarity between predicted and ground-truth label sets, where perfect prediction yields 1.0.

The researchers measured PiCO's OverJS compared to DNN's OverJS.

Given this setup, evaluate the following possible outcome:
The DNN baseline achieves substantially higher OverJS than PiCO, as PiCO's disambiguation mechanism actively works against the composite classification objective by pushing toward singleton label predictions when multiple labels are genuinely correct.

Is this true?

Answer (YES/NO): YES